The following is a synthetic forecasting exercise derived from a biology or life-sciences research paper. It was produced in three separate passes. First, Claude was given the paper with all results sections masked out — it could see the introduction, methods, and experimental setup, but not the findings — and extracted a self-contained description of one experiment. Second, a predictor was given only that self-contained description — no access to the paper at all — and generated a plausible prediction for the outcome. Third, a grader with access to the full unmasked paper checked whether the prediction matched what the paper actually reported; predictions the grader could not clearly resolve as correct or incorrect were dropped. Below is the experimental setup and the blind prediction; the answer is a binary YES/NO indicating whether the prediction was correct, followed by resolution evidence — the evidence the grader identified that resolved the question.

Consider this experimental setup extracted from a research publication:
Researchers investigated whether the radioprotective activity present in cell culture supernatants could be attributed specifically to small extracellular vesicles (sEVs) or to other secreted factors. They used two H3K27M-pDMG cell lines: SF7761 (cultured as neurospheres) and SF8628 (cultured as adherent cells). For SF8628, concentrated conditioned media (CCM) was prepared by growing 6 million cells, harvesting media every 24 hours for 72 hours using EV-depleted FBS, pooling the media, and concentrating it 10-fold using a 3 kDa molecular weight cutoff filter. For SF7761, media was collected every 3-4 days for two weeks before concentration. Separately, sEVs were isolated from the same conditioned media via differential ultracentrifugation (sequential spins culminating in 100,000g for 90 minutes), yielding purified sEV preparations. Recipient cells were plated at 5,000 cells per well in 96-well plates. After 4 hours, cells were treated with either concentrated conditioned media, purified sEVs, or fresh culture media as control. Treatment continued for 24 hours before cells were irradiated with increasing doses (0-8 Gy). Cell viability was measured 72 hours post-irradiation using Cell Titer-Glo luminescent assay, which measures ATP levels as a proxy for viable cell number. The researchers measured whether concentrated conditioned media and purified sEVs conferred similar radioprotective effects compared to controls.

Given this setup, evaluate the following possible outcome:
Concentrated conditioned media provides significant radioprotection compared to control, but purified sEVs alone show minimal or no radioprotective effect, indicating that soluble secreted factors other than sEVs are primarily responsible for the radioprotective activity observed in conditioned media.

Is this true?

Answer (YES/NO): NO